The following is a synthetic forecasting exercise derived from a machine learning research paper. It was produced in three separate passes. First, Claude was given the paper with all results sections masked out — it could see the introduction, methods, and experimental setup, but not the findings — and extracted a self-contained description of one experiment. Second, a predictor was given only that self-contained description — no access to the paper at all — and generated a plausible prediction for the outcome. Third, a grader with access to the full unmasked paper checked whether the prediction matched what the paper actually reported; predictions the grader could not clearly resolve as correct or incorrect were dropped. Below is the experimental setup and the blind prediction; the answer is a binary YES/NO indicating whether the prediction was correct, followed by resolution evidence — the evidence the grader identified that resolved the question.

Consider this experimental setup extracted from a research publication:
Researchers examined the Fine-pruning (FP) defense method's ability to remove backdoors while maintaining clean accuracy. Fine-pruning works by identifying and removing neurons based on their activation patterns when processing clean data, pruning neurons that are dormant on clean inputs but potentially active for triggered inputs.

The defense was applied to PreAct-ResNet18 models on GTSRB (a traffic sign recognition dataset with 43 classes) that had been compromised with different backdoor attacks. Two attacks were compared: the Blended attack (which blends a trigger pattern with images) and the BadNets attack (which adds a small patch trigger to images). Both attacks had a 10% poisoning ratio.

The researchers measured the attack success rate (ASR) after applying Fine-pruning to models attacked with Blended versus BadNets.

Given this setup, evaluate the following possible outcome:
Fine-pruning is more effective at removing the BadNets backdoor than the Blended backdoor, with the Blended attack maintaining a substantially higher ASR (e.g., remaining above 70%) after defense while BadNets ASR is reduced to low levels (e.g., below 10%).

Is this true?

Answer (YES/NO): YES